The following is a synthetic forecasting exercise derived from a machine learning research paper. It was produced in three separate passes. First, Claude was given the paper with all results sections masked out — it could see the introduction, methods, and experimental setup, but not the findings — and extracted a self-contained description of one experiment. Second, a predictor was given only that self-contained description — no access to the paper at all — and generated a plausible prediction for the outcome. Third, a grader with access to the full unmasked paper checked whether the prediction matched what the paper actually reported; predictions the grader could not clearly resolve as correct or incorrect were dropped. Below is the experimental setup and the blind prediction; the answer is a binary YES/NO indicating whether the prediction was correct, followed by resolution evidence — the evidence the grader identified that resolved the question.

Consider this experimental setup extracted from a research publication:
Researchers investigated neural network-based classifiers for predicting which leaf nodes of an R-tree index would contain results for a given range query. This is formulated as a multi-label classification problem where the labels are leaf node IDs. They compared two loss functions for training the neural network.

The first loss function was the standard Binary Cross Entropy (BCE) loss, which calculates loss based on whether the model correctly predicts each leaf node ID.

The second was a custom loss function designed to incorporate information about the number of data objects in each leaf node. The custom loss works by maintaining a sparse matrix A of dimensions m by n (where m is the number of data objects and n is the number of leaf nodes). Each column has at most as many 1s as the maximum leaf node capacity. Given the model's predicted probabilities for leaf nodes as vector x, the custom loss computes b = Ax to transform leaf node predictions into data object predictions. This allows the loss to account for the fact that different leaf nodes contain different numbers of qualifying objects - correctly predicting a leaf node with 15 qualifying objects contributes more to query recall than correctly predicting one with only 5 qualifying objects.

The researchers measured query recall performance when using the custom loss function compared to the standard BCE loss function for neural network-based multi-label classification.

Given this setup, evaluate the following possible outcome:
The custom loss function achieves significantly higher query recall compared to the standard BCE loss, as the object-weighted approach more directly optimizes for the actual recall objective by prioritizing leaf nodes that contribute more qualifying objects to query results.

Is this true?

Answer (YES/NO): NO